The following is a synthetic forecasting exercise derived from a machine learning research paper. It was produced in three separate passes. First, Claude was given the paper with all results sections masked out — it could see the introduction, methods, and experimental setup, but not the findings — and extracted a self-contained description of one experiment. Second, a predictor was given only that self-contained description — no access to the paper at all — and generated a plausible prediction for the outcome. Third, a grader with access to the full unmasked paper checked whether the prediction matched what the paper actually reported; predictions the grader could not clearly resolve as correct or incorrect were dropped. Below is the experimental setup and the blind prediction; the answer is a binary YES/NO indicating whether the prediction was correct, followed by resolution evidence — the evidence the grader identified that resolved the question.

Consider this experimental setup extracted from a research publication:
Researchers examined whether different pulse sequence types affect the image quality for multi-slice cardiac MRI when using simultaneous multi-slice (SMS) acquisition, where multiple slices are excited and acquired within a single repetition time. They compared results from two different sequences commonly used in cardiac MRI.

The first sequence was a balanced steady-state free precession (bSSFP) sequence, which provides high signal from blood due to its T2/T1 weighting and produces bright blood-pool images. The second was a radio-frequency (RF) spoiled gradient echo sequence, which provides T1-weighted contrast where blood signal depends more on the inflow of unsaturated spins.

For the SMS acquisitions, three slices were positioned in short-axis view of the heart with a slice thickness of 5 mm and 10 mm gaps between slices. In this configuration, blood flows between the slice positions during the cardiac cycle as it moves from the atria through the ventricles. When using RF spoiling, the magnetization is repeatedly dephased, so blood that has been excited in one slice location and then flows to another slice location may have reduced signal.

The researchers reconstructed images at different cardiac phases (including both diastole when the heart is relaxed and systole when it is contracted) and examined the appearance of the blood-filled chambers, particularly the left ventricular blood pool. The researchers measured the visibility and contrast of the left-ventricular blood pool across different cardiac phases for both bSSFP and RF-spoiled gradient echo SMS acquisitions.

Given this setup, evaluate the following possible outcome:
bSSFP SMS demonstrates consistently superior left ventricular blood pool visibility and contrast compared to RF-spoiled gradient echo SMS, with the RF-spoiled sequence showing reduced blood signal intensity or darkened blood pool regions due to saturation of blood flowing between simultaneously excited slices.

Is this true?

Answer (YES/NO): NO